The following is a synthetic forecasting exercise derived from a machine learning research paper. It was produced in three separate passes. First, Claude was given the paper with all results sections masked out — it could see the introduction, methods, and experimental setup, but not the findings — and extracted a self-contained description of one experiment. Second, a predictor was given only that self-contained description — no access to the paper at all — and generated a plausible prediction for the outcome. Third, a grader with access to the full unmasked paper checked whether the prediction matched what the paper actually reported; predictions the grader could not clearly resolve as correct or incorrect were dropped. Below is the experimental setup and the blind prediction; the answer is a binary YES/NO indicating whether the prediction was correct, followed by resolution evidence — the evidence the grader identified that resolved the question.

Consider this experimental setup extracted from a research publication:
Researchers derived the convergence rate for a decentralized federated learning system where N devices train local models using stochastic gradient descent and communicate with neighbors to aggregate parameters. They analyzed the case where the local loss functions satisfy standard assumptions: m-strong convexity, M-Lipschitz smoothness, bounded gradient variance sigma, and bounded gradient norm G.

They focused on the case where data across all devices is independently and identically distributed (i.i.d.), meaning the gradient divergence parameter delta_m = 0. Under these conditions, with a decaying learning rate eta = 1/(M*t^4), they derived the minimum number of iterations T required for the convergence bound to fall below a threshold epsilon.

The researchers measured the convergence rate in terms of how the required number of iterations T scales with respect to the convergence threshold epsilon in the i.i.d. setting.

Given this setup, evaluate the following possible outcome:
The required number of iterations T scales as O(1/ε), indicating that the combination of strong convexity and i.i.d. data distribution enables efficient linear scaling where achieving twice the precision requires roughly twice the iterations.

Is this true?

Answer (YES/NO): YES